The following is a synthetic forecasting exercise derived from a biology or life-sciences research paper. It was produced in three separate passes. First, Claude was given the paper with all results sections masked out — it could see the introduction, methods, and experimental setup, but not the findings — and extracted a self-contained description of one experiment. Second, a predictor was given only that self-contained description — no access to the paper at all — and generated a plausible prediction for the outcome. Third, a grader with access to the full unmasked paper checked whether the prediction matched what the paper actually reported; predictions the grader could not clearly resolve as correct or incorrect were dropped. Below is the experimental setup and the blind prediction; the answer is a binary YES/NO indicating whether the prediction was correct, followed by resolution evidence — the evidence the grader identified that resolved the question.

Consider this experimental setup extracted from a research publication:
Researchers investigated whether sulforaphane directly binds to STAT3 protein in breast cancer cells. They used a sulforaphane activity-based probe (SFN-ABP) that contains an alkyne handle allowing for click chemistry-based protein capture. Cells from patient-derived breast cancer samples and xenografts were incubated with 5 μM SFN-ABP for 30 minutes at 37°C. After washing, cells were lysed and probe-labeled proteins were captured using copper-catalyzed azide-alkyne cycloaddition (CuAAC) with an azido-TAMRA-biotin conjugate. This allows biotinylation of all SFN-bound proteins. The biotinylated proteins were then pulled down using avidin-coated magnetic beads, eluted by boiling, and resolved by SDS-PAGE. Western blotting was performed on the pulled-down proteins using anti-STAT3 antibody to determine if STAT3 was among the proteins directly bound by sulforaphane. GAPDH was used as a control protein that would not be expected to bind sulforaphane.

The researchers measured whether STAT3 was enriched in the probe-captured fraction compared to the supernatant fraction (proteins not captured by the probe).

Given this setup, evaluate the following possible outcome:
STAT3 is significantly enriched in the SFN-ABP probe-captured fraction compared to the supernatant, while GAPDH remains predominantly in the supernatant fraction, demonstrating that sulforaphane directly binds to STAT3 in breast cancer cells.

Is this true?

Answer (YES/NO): YES